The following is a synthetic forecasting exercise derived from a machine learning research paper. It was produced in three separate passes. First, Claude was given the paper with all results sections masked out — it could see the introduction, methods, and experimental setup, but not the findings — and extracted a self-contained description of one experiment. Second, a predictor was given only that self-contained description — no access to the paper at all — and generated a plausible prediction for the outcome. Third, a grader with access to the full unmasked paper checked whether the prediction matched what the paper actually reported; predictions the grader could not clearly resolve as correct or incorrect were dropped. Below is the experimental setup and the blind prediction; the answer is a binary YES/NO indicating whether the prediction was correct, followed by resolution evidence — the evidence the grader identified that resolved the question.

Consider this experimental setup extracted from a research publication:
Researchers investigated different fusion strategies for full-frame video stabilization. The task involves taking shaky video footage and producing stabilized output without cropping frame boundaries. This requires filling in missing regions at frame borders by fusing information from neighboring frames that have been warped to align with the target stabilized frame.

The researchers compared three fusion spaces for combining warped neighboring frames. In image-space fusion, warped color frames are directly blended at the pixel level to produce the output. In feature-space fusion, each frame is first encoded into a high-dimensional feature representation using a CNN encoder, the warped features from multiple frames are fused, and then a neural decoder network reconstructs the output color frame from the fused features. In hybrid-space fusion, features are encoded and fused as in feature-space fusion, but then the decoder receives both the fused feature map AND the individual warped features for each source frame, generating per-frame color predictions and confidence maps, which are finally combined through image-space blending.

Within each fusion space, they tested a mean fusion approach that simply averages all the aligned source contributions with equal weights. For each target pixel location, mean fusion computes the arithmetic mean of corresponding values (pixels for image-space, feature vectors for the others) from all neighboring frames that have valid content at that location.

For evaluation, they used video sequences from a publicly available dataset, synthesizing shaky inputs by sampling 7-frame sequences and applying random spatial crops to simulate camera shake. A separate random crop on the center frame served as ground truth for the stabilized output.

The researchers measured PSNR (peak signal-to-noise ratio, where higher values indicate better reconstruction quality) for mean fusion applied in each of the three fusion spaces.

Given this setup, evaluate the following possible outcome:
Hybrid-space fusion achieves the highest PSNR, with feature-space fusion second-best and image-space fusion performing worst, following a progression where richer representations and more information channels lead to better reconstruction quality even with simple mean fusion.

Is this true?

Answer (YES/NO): YES